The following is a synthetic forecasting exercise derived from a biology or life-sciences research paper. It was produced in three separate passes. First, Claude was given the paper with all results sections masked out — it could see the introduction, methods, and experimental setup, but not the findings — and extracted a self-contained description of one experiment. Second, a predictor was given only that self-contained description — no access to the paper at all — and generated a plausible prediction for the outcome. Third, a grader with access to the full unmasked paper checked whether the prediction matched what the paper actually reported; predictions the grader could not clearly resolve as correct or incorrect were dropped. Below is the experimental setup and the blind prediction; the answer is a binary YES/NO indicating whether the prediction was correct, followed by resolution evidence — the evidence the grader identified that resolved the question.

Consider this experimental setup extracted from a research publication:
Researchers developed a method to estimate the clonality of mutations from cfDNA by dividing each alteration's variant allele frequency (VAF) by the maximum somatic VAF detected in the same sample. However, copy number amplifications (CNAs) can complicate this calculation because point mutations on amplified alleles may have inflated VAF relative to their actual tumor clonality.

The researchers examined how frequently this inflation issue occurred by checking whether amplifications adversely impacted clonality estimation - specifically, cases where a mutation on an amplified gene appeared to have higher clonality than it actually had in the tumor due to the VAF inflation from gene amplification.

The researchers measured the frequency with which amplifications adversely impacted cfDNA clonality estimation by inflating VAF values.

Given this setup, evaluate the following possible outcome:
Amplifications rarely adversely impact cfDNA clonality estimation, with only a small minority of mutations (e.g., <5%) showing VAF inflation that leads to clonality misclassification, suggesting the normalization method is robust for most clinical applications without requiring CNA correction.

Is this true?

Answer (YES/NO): NO